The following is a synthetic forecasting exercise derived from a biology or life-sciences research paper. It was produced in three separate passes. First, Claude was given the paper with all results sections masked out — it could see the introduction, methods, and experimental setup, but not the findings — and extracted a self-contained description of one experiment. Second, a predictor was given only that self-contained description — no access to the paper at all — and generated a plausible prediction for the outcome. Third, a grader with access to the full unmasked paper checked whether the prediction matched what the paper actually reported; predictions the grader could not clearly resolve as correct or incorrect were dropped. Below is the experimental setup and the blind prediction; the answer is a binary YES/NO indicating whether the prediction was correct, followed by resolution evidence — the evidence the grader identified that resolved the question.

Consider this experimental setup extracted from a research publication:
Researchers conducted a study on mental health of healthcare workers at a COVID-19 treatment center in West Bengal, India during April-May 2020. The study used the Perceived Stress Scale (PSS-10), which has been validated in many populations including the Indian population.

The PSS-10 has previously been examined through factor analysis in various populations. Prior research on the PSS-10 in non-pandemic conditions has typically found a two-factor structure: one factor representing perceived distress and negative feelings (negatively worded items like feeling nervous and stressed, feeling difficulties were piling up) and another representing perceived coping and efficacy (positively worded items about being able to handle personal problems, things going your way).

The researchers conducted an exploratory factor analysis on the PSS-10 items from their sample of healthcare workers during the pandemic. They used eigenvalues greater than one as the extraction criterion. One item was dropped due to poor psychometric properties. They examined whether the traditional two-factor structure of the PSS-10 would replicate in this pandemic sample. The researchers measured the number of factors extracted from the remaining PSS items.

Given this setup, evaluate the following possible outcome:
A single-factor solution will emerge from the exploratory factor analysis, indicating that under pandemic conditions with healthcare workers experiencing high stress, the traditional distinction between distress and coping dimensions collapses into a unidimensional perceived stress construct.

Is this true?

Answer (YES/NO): NO